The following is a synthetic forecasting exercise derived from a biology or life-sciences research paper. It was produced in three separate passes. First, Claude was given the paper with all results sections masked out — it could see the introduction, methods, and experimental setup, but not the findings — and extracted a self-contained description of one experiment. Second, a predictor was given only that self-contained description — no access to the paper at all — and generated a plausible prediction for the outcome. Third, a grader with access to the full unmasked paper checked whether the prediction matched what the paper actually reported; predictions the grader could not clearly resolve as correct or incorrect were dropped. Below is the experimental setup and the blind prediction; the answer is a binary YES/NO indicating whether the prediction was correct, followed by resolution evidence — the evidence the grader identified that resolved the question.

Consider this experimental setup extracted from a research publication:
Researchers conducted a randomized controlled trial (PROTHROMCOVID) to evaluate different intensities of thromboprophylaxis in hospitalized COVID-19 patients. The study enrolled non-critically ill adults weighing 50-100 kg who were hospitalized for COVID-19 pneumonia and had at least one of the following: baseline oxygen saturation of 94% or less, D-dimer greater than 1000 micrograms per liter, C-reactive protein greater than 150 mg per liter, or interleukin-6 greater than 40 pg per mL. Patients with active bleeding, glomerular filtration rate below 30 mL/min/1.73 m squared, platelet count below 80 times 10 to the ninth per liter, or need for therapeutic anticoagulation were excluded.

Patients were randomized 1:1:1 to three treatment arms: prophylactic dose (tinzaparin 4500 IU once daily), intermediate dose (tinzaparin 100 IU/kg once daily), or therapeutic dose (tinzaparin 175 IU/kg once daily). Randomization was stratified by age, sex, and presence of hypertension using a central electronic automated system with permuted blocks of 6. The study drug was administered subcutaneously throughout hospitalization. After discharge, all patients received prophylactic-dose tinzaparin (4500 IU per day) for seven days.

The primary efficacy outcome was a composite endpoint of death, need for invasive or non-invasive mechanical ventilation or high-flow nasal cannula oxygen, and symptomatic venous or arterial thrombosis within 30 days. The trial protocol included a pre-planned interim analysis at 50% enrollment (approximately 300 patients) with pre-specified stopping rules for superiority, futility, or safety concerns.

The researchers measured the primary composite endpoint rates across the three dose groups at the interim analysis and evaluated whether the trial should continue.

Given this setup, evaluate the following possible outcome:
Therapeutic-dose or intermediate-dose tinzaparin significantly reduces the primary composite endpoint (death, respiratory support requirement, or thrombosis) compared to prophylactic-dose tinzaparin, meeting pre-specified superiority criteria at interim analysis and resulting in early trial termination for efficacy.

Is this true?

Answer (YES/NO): NO